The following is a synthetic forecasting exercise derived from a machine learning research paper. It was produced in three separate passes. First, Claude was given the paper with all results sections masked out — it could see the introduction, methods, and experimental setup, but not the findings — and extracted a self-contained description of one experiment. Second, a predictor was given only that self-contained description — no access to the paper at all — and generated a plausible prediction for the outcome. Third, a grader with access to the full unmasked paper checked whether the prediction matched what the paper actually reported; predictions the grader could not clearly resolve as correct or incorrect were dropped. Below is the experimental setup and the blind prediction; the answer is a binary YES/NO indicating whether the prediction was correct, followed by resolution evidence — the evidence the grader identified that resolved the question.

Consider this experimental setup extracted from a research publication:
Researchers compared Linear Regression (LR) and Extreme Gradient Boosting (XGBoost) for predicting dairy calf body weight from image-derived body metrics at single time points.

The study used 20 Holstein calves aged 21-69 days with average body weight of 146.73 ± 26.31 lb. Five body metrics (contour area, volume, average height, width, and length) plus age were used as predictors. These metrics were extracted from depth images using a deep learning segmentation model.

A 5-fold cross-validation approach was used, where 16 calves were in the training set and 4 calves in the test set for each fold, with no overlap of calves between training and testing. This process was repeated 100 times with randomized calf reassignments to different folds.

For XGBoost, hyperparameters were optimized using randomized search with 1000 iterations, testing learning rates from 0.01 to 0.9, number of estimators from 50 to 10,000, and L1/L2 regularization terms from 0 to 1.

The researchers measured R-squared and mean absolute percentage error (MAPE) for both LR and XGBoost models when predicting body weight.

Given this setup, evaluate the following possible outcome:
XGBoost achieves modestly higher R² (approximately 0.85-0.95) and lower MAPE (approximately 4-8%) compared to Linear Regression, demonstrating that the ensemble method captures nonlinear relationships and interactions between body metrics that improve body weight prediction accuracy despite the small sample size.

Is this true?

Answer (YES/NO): YES